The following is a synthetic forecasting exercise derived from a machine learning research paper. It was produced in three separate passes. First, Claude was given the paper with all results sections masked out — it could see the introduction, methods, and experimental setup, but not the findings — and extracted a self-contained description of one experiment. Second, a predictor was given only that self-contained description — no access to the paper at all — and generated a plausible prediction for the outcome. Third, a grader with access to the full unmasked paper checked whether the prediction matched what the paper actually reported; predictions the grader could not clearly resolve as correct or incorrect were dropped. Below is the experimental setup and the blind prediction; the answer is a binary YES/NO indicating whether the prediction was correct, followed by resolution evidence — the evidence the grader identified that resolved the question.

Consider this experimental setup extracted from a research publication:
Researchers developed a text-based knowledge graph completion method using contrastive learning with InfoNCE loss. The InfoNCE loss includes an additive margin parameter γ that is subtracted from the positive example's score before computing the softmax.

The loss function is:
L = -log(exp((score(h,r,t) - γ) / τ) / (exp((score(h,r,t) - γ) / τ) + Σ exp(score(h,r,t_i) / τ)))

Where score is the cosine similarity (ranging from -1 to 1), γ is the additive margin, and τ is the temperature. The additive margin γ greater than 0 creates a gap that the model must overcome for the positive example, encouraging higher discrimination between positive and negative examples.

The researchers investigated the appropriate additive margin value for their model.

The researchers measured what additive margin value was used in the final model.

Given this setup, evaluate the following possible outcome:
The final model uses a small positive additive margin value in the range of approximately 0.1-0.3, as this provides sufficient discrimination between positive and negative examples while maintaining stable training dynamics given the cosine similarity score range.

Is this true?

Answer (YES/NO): NO